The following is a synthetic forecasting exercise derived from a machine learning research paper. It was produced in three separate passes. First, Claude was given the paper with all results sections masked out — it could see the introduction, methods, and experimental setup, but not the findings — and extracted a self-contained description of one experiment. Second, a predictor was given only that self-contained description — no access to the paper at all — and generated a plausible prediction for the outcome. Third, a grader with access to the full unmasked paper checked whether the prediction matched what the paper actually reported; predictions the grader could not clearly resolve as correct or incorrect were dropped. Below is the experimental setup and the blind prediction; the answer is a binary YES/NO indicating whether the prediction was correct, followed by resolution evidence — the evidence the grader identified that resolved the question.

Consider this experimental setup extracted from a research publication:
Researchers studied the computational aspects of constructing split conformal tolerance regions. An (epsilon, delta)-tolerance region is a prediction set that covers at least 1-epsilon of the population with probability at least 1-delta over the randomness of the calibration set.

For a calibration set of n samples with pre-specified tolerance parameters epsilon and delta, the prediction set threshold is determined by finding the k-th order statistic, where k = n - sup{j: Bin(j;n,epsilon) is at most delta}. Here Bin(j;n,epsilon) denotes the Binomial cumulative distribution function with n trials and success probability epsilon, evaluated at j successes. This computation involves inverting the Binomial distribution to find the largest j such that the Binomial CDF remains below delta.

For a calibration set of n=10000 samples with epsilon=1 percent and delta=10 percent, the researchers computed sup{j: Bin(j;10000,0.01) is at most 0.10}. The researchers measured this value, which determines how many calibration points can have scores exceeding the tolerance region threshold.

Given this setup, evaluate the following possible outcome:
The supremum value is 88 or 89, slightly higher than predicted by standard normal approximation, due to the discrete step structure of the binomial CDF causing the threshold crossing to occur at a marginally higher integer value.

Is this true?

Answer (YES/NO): NO